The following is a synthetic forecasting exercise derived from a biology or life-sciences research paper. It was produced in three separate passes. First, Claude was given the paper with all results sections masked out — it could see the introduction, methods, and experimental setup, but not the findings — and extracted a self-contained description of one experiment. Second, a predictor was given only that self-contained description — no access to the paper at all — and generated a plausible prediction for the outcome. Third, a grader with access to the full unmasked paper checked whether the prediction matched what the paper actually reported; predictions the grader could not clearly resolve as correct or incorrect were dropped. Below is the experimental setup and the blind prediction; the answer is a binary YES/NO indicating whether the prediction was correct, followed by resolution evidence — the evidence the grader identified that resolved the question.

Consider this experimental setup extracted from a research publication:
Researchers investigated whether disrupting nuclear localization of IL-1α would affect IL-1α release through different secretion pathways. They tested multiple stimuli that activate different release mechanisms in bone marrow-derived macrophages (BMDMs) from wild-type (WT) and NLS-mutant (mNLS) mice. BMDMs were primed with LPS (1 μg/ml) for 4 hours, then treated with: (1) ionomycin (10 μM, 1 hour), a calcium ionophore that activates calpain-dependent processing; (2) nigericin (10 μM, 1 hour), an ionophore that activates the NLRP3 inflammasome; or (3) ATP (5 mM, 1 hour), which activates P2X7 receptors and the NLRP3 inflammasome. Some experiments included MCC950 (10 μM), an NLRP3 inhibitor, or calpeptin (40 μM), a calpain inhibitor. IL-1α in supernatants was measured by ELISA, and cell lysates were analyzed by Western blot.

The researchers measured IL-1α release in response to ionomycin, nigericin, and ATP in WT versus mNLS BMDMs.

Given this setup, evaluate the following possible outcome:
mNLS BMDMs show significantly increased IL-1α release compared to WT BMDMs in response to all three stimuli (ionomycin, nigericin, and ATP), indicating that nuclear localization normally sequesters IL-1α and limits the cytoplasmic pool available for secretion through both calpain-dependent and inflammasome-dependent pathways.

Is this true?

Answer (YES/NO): NO